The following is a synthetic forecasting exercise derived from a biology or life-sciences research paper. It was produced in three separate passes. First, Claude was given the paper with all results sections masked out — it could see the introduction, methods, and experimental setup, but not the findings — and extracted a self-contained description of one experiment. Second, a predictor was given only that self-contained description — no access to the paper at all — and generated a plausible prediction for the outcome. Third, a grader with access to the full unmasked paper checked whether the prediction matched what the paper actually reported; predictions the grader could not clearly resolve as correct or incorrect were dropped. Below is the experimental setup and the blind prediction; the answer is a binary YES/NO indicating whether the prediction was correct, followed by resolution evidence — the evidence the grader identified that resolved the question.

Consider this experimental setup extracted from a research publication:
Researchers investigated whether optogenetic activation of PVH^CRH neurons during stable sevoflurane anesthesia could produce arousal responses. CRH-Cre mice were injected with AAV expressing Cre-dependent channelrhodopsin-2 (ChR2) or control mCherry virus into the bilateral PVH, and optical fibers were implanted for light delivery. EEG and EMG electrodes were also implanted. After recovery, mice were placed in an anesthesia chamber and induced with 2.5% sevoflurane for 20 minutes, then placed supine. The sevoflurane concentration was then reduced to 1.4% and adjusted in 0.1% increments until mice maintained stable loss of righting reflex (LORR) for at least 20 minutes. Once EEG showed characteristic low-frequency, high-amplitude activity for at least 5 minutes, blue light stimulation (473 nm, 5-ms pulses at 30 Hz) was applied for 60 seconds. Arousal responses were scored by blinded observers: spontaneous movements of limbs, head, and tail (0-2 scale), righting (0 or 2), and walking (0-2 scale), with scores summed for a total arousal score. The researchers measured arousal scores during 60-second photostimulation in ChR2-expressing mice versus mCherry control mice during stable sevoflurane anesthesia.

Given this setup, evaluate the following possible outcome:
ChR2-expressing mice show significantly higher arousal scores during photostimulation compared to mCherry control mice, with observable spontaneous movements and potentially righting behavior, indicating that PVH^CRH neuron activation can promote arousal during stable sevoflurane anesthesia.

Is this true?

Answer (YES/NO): YES